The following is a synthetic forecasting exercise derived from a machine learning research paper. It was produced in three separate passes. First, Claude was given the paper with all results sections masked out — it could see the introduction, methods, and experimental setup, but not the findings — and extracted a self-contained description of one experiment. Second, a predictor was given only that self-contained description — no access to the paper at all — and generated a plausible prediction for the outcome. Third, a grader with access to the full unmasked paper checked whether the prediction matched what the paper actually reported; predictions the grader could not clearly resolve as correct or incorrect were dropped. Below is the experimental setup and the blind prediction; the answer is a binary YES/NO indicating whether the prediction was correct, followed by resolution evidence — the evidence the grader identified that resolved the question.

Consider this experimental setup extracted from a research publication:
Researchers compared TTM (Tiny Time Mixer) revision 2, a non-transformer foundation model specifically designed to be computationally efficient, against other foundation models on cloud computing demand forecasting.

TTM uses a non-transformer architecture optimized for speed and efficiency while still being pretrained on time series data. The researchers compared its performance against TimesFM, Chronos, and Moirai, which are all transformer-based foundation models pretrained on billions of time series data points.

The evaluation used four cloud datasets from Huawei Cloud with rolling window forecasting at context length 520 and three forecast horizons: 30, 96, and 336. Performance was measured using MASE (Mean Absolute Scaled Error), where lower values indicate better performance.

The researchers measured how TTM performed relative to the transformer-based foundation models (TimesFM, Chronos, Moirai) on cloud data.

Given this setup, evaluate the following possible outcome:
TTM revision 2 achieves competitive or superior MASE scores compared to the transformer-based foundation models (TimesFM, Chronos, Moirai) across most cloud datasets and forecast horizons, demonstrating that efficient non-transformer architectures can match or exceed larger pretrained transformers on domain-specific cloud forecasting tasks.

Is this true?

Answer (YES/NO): YES